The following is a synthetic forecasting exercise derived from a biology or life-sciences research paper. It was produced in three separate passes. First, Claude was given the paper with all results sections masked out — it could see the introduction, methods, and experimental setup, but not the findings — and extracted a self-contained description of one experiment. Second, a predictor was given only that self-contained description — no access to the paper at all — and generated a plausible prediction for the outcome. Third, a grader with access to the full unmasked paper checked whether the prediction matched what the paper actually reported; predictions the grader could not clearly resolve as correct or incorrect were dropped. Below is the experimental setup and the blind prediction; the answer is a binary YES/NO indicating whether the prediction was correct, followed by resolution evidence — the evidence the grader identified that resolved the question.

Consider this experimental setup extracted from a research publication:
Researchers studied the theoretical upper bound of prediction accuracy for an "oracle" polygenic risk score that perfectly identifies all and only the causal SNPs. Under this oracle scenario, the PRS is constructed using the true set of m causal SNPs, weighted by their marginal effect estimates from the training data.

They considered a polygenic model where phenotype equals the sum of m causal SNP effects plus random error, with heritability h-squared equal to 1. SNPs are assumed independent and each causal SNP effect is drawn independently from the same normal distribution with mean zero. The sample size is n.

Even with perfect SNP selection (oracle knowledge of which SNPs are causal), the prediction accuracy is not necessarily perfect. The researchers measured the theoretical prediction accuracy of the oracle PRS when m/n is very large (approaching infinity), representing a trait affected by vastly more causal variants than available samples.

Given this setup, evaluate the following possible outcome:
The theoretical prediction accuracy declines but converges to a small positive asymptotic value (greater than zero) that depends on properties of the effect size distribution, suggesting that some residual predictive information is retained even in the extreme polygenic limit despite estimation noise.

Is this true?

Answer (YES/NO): NO